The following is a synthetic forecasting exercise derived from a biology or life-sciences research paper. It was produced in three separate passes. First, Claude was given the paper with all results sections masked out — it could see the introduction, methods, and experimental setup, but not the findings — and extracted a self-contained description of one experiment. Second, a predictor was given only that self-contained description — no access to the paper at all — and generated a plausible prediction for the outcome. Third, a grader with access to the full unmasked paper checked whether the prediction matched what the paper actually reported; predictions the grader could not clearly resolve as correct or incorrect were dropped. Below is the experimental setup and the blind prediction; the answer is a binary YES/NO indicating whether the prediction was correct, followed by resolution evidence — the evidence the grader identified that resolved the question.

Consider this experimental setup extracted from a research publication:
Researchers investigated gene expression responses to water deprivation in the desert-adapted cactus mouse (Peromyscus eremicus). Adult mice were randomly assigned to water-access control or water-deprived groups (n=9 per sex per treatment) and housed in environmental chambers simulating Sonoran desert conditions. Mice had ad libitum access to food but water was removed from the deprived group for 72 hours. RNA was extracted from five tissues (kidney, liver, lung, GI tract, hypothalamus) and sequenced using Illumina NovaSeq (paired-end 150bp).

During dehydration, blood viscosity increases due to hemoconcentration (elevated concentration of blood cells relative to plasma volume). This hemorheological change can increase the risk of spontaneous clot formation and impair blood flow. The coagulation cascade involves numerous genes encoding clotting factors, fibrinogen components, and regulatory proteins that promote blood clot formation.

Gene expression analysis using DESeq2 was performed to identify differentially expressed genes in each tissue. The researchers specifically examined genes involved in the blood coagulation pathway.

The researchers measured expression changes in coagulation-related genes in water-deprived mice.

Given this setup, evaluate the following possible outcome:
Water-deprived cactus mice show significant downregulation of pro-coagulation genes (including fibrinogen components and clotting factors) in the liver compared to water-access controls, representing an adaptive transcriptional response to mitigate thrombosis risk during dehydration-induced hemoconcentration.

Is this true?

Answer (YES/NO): NO